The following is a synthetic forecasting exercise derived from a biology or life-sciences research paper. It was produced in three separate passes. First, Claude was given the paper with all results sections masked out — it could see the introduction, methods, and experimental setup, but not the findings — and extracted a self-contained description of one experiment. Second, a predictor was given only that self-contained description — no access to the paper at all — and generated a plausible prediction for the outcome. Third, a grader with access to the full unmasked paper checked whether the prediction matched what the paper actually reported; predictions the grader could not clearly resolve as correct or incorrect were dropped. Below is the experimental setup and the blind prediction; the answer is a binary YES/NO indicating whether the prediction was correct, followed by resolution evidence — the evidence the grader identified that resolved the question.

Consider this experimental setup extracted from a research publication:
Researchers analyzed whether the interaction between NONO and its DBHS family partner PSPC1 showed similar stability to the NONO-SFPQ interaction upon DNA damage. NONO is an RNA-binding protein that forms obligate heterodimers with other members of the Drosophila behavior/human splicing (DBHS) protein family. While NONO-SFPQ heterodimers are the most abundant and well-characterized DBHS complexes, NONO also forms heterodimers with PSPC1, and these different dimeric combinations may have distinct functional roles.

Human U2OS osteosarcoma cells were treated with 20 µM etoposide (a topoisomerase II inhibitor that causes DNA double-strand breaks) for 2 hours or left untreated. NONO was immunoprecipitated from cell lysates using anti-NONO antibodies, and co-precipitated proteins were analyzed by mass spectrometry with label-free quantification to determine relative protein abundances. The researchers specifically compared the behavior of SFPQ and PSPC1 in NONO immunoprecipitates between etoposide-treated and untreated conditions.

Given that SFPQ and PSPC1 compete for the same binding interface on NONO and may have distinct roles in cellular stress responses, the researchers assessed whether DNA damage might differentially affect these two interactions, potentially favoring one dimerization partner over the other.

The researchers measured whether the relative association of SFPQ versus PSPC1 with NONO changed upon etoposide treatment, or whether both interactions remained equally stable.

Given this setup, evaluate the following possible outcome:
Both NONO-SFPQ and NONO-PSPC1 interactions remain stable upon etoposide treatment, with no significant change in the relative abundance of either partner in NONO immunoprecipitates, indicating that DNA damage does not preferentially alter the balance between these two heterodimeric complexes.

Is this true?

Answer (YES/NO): YES